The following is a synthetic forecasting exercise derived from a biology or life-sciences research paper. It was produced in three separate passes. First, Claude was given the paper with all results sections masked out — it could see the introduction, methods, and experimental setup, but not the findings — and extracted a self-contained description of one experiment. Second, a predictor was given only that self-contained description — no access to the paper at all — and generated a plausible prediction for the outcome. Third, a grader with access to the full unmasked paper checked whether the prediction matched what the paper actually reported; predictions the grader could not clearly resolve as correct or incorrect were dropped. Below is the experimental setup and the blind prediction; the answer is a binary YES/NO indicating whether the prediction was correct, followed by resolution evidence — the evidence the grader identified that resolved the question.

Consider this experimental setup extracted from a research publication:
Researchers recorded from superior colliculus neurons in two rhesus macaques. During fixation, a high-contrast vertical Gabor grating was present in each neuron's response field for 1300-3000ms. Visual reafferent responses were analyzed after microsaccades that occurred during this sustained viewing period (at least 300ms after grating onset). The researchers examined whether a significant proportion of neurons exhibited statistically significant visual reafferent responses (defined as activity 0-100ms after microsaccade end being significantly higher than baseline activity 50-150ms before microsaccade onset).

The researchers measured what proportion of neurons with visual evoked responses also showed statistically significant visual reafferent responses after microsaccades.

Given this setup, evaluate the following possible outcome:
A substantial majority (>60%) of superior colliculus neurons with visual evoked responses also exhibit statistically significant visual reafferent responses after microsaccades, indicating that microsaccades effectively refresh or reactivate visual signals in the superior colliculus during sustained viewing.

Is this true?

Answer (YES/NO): NO